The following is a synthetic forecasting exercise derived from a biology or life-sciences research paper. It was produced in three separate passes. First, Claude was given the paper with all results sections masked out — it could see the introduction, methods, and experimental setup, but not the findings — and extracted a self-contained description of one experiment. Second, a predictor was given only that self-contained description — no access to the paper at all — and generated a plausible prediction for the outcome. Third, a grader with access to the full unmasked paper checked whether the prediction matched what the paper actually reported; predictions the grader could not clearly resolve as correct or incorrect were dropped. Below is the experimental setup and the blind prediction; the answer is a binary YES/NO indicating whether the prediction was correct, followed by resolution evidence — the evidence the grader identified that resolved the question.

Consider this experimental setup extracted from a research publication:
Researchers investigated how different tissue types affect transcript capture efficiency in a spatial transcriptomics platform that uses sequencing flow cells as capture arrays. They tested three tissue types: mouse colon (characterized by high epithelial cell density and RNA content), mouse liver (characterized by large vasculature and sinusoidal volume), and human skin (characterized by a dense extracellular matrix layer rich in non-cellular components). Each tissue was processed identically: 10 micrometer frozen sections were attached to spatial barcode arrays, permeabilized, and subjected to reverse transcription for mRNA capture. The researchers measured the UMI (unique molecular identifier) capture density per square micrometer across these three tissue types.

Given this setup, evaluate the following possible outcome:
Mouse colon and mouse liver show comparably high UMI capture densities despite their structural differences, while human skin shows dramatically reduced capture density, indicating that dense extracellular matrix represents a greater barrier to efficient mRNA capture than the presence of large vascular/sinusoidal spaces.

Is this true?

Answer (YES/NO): NO